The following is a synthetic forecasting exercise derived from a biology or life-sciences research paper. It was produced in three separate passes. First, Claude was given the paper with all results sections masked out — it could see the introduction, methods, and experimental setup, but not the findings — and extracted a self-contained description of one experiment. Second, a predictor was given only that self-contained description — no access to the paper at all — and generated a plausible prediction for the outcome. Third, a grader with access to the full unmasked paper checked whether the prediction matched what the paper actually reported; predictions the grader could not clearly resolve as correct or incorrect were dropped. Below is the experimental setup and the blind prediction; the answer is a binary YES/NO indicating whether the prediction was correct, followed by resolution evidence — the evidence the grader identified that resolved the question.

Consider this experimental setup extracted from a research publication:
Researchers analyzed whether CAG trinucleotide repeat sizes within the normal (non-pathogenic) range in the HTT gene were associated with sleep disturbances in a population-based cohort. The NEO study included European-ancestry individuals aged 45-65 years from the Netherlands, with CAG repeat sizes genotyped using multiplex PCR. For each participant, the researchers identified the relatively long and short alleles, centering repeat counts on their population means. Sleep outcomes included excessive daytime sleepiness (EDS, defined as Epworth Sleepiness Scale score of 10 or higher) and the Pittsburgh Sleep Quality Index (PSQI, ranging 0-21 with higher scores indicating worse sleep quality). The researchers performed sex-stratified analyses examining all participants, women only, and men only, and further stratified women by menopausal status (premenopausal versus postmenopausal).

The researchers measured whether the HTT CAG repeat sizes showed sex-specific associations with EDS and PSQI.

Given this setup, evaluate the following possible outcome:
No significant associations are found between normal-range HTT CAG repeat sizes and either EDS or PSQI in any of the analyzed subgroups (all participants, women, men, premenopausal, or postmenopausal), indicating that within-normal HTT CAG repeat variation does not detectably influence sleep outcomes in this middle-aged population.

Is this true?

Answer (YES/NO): NO